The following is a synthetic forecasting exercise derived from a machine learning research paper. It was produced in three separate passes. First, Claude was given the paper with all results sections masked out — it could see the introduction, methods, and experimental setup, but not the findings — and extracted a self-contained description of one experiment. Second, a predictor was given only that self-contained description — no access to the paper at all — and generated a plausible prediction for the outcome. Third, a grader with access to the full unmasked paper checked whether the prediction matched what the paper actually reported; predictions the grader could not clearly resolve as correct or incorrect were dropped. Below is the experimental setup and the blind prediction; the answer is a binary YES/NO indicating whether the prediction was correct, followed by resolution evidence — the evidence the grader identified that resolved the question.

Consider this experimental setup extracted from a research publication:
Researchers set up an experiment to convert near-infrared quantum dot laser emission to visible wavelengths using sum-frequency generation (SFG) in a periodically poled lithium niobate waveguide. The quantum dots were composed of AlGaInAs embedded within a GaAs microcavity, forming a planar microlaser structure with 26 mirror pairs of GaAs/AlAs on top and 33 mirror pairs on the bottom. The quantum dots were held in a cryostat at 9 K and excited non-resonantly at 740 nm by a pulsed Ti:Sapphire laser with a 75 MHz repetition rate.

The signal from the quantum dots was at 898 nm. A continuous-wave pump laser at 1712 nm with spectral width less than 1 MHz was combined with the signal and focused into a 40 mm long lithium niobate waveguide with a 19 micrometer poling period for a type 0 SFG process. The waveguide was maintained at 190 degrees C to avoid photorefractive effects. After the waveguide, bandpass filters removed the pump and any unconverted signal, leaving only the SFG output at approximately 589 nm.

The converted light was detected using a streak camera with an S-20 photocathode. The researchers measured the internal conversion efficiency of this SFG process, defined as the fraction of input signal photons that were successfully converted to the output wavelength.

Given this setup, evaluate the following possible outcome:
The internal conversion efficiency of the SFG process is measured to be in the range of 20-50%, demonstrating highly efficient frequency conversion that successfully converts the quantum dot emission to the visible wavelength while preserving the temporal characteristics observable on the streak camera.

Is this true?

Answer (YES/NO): NO